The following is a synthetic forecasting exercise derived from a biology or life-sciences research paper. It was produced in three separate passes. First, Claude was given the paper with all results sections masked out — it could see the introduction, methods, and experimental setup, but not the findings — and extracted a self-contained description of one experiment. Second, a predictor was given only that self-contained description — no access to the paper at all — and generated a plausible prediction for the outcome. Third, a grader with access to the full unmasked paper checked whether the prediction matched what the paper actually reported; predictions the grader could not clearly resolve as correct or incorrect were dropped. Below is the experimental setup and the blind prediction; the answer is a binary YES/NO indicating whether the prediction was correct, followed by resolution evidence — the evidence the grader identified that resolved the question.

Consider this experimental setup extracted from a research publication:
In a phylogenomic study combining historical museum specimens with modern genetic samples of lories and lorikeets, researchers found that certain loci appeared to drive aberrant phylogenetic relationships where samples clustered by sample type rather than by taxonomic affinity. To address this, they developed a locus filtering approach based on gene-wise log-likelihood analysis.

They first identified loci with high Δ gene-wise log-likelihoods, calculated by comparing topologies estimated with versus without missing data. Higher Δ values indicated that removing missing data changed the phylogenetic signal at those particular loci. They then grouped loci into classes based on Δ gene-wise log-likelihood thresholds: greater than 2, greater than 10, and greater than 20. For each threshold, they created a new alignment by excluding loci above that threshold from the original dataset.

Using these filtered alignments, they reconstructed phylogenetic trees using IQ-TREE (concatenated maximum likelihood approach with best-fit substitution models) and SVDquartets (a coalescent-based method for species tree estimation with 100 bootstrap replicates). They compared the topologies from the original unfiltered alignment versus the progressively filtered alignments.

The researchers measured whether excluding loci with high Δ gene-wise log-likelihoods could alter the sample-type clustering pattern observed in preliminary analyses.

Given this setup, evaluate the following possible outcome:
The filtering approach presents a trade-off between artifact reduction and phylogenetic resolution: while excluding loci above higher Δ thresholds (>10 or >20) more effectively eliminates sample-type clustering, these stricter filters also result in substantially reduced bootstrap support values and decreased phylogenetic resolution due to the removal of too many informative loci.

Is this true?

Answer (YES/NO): NO